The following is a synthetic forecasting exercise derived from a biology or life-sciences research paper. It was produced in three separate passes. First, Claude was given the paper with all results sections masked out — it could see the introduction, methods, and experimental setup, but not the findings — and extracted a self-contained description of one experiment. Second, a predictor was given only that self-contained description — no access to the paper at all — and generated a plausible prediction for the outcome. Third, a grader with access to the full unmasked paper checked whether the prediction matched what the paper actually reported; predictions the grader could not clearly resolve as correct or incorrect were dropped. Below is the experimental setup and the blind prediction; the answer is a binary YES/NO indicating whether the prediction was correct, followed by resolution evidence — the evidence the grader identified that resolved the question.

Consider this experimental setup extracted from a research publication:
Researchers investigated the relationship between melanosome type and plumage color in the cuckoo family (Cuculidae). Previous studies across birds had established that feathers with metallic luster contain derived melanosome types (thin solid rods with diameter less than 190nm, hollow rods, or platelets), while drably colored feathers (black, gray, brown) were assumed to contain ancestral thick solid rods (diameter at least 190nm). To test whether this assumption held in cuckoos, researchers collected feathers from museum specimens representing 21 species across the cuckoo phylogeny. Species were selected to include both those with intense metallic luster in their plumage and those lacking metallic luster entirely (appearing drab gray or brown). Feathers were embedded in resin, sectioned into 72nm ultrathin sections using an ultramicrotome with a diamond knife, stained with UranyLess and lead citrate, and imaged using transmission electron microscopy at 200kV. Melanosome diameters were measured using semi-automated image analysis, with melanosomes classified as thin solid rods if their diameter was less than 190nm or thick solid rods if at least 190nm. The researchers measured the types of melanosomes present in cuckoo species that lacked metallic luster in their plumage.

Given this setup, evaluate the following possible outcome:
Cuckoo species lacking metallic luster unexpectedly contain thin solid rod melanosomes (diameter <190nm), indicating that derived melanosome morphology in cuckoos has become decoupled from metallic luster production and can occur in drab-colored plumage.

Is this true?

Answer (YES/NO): YES